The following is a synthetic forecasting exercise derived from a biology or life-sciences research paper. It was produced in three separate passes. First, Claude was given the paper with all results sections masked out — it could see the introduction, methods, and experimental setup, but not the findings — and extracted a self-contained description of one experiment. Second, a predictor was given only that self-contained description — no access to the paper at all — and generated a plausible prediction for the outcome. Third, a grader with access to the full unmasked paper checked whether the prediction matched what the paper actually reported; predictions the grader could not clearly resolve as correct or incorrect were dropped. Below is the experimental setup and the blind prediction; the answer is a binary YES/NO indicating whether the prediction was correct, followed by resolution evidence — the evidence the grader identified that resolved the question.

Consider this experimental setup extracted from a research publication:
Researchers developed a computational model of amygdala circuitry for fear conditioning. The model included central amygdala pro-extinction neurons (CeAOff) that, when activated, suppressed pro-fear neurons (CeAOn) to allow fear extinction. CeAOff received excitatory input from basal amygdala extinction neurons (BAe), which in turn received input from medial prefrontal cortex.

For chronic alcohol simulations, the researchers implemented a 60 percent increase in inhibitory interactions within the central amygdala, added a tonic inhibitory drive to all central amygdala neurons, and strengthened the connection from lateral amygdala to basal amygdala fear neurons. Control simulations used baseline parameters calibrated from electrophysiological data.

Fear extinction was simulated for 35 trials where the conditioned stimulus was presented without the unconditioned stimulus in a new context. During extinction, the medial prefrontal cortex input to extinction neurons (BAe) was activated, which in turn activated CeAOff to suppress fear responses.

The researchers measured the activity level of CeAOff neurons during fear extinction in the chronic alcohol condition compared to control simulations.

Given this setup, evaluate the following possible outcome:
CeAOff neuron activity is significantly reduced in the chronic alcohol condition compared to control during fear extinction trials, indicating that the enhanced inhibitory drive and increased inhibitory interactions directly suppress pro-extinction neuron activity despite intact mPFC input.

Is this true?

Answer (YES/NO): YES